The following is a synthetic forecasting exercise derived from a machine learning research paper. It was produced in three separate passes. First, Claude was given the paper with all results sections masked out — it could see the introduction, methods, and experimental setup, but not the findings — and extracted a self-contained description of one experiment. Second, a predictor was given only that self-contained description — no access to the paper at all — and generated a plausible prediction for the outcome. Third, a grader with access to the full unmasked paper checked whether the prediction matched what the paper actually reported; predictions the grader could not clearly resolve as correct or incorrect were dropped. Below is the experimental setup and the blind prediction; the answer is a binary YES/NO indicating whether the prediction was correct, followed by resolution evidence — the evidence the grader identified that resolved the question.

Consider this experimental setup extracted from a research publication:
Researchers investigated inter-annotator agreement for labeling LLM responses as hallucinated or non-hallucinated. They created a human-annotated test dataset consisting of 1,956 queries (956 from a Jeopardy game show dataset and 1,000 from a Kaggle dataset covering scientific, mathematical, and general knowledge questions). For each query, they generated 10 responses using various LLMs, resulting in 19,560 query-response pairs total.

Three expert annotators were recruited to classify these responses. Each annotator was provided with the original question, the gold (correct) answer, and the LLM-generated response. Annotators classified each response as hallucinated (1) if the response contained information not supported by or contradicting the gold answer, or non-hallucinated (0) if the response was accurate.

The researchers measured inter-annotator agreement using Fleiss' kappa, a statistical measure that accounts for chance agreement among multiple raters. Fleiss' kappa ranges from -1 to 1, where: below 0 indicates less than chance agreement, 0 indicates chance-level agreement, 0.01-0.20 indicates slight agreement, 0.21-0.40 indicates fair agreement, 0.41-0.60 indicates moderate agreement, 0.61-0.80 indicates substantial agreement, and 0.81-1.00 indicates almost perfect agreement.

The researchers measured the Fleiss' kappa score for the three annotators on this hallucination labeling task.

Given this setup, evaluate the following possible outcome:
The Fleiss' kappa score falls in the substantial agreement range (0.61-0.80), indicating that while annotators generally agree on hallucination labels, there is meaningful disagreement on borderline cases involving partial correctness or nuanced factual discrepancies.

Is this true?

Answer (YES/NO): NO